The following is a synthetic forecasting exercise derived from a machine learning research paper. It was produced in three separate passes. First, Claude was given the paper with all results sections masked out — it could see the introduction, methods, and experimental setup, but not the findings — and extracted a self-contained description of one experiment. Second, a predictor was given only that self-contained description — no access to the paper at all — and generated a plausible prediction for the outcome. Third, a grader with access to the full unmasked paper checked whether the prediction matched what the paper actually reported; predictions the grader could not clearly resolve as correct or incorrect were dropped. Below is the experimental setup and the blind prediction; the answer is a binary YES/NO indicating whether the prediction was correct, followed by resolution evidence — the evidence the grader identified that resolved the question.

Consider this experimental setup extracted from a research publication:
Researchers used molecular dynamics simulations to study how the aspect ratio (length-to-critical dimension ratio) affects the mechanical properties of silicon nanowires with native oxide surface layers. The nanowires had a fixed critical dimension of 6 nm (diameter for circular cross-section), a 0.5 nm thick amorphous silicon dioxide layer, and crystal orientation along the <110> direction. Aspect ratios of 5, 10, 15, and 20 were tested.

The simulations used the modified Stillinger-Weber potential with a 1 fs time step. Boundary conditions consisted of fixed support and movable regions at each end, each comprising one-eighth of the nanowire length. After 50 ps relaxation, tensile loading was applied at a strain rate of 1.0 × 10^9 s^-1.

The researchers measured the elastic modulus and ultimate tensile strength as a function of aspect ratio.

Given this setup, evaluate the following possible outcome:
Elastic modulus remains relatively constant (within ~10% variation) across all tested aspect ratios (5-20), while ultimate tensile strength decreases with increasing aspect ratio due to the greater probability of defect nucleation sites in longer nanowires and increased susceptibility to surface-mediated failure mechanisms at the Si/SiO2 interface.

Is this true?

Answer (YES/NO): NO